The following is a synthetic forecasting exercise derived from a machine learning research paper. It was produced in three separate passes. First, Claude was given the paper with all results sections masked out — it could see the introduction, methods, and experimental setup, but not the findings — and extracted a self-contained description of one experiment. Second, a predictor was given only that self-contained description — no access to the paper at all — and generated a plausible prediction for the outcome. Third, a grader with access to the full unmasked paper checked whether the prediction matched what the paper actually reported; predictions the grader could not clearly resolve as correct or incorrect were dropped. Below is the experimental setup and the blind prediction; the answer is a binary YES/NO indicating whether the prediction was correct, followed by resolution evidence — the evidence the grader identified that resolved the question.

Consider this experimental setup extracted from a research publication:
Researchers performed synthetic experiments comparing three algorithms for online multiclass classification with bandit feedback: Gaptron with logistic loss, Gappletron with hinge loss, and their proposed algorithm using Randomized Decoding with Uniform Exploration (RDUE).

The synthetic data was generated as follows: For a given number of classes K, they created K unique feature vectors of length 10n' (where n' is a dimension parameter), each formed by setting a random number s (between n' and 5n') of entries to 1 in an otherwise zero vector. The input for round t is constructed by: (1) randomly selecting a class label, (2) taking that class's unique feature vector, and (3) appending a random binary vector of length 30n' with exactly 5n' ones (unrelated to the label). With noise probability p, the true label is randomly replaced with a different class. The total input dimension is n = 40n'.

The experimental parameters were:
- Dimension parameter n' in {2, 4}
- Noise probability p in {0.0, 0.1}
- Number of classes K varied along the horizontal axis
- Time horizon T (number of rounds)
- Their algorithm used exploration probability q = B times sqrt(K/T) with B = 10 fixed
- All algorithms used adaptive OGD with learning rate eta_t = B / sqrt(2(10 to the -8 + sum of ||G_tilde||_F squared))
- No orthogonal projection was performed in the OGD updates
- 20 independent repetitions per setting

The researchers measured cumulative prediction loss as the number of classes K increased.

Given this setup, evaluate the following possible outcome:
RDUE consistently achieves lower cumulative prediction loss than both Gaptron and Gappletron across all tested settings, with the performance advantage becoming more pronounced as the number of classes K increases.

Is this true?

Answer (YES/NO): NO